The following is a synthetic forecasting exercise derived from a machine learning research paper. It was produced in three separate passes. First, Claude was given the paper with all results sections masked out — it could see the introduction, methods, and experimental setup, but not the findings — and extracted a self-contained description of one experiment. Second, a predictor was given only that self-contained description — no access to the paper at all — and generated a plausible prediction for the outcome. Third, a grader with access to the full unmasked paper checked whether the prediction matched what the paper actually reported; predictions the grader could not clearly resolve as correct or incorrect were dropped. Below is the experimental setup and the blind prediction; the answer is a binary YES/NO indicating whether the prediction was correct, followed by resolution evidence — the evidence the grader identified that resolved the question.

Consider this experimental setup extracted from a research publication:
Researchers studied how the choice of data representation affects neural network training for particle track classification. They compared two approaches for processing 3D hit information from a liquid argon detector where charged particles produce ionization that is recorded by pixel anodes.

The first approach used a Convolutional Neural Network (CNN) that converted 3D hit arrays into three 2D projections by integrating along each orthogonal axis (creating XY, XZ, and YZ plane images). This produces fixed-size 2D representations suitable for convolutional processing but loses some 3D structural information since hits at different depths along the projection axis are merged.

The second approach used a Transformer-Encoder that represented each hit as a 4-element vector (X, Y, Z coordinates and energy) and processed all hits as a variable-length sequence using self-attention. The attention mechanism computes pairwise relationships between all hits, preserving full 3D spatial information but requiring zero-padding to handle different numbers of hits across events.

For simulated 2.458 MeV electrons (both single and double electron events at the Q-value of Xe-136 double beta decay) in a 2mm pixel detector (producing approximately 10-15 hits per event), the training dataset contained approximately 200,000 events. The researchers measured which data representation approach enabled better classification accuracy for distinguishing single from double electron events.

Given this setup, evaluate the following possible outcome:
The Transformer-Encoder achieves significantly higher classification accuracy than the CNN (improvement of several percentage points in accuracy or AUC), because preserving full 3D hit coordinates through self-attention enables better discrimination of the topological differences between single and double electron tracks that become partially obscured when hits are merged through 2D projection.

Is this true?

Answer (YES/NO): NO